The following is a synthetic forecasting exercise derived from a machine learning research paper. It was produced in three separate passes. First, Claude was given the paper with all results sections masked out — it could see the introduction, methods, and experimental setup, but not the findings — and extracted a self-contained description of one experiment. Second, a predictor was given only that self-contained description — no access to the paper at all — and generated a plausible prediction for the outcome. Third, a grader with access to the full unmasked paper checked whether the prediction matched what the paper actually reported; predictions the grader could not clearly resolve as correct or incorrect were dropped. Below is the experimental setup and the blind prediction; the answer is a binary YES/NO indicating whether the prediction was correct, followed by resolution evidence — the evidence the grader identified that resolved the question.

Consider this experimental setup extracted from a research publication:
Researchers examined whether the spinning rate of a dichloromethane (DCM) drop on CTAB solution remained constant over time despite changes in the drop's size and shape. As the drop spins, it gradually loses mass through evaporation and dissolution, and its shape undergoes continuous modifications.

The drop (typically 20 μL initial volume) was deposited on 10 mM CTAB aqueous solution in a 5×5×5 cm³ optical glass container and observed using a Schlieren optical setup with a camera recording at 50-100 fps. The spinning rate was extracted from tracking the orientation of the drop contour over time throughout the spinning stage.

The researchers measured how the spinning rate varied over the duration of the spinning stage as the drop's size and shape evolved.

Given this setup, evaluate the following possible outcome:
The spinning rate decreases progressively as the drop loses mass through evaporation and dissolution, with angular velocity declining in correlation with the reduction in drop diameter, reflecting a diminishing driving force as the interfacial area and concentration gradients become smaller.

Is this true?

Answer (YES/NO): NO